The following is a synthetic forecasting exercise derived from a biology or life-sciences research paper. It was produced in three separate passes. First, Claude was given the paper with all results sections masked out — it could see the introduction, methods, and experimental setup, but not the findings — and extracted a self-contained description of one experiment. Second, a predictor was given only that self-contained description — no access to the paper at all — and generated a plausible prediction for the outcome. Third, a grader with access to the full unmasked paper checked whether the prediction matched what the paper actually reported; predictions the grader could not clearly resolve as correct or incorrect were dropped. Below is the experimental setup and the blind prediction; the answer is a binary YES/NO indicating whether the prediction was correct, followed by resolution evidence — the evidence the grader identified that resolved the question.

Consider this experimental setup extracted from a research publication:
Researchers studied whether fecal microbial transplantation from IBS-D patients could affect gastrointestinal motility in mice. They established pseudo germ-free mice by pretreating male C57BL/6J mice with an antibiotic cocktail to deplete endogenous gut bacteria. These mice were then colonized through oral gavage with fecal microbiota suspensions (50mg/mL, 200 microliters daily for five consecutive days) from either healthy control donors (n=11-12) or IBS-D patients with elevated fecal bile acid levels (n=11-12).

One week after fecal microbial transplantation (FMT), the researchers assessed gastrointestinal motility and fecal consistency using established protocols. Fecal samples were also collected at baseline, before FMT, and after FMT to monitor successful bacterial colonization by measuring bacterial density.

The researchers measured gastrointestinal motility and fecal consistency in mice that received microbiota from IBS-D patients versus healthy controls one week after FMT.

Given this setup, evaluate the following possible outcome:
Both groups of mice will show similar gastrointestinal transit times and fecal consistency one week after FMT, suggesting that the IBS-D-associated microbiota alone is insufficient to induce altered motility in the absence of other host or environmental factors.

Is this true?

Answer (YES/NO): NO